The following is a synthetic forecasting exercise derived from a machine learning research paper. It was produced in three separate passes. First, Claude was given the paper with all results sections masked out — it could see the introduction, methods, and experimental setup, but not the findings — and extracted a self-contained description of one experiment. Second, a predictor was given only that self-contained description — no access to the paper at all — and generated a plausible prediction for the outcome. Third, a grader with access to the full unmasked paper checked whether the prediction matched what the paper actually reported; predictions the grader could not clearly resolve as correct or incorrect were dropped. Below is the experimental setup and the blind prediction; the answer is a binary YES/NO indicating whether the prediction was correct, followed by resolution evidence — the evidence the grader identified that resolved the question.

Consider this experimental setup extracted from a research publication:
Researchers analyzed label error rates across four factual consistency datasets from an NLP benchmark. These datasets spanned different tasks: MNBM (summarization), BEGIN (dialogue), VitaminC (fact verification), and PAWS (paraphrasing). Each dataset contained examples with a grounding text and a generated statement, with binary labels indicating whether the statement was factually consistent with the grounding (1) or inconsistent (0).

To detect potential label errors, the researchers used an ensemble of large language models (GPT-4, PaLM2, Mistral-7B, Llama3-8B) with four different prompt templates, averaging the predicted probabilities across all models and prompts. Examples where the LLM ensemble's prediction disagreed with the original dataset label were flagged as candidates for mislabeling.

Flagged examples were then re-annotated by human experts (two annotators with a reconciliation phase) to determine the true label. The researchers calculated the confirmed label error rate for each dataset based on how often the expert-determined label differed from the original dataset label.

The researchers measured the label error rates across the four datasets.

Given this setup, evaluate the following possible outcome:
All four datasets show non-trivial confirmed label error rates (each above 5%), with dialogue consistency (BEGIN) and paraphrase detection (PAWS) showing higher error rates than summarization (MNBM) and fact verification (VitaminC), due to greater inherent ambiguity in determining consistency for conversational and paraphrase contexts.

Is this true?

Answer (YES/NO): NO